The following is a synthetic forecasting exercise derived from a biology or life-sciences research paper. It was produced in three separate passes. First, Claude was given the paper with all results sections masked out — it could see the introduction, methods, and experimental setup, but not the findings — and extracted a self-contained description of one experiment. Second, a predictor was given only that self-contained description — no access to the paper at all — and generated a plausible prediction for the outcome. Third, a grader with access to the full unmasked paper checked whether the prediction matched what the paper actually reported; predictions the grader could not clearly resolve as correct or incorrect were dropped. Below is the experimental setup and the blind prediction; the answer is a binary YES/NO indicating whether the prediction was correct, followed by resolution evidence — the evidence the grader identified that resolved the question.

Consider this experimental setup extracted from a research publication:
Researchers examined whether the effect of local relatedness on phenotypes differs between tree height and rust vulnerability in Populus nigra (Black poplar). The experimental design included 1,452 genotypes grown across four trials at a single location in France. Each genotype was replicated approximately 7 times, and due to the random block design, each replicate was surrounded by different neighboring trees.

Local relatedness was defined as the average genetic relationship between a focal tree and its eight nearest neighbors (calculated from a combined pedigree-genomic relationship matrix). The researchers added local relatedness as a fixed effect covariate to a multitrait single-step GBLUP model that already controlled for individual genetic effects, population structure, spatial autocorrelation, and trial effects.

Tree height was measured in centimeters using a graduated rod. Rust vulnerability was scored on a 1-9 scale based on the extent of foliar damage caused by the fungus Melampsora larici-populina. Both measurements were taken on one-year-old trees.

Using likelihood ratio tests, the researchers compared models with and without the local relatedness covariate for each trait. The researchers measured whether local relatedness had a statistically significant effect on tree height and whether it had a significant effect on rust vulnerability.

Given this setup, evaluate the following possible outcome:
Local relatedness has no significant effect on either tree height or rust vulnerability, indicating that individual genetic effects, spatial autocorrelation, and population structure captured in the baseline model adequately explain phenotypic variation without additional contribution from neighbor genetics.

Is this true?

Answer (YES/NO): NO